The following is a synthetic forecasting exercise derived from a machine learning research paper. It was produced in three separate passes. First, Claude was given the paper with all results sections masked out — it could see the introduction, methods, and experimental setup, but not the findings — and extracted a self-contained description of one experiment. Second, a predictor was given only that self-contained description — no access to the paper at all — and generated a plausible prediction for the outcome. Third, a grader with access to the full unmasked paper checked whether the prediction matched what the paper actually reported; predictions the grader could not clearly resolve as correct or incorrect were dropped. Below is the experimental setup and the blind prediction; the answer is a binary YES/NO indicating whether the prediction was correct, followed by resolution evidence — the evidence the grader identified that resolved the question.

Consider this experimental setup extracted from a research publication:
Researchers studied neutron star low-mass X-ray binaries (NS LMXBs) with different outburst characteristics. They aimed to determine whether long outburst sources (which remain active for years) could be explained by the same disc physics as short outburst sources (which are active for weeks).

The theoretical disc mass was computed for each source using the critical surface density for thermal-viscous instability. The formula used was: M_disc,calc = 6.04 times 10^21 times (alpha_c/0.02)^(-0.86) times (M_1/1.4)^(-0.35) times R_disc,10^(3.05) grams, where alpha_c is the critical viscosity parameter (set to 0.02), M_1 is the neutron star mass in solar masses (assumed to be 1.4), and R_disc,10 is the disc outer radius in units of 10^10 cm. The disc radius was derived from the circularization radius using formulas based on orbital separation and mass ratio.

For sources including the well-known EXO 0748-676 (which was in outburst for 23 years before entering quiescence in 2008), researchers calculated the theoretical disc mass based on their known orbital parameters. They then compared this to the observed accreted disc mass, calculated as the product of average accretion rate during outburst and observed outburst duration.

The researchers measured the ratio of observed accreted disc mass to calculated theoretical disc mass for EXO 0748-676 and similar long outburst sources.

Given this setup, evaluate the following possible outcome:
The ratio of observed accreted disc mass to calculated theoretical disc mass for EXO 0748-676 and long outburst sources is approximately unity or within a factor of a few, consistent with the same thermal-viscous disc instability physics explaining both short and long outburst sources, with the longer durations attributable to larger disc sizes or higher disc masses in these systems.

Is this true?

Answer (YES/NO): NO